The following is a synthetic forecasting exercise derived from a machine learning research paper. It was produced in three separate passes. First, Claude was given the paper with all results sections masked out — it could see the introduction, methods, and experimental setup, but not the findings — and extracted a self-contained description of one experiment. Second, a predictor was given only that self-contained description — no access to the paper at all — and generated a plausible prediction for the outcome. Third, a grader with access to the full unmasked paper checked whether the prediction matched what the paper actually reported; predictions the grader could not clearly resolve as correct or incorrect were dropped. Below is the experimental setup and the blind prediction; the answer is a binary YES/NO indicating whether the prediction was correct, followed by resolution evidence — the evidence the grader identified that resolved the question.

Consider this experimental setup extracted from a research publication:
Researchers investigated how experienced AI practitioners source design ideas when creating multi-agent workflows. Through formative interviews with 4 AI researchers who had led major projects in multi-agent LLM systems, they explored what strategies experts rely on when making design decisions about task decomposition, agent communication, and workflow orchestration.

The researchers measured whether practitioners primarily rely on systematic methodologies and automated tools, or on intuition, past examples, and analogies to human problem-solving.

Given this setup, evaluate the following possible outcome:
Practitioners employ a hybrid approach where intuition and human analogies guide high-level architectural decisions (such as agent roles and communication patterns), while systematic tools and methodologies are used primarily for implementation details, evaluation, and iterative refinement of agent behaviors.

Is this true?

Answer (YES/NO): NO